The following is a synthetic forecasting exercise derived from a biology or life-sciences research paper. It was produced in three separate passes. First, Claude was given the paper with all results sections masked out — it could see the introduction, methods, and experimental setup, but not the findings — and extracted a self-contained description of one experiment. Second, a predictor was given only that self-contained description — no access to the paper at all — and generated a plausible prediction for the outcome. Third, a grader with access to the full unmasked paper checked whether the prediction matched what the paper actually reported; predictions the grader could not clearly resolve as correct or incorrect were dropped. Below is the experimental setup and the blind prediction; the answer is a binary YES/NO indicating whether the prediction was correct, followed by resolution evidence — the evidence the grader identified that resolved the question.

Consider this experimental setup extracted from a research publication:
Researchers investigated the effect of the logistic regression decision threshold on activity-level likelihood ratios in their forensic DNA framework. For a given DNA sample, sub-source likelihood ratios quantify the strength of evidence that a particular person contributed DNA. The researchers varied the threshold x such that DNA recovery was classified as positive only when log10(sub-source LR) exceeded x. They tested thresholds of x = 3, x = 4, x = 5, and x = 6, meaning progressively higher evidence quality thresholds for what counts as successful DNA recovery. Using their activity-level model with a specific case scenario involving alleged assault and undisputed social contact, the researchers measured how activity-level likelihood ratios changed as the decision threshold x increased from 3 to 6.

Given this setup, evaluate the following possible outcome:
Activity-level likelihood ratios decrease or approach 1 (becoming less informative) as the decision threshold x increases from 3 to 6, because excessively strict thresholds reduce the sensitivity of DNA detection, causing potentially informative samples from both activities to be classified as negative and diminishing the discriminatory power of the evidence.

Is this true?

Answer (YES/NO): NO